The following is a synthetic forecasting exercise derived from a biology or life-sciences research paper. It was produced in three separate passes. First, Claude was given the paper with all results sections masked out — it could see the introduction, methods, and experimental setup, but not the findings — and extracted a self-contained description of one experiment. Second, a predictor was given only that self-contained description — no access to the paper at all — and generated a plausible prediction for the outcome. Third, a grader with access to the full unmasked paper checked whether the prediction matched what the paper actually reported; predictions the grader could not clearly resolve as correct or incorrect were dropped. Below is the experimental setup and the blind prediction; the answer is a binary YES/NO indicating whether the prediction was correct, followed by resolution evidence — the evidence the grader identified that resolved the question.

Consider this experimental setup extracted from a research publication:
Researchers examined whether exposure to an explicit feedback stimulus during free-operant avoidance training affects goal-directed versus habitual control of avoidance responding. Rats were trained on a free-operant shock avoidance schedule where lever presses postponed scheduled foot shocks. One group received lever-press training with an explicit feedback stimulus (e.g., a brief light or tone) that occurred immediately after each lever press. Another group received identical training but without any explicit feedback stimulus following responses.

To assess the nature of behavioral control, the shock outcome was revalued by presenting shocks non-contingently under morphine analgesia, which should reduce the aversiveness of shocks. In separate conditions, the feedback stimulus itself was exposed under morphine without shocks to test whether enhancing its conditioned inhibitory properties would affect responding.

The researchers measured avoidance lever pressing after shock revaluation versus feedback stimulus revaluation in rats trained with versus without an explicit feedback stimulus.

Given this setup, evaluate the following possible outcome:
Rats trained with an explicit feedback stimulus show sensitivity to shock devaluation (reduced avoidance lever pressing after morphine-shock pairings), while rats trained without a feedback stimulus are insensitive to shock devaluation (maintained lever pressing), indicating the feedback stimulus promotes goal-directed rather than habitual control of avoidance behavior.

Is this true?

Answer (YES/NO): NO